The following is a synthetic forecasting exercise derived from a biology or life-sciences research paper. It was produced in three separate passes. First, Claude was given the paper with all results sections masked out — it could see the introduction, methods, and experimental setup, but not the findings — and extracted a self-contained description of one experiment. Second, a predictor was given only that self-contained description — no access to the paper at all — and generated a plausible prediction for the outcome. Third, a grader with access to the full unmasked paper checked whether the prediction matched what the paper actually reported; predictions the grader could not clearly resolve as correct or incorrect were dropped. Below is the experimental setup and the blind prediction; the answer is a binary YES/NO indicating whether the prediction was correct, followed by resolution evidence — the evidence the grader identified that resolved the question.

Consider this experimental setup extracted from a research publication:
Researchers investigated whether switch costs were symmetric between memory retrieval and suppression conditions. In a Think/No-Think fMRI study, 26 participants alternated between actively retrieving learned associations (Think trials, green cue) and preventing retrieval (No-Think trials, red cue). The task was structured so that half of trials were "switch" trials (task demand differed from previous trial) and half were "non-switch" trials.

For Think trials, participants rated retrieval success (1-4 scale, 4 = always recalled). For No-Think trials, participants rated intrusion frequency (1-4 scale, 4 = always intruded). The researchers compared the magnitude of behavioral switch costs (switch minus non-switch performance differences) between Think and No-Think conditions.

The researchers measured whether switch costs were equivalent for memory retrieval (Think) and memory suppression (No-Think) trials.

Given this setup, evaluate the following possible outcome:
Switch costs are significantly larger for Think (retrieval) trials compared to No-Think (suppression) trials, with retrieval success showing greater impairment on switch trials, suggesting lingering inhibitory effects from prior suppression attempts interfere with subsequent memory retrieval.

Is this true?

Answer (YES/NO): NO